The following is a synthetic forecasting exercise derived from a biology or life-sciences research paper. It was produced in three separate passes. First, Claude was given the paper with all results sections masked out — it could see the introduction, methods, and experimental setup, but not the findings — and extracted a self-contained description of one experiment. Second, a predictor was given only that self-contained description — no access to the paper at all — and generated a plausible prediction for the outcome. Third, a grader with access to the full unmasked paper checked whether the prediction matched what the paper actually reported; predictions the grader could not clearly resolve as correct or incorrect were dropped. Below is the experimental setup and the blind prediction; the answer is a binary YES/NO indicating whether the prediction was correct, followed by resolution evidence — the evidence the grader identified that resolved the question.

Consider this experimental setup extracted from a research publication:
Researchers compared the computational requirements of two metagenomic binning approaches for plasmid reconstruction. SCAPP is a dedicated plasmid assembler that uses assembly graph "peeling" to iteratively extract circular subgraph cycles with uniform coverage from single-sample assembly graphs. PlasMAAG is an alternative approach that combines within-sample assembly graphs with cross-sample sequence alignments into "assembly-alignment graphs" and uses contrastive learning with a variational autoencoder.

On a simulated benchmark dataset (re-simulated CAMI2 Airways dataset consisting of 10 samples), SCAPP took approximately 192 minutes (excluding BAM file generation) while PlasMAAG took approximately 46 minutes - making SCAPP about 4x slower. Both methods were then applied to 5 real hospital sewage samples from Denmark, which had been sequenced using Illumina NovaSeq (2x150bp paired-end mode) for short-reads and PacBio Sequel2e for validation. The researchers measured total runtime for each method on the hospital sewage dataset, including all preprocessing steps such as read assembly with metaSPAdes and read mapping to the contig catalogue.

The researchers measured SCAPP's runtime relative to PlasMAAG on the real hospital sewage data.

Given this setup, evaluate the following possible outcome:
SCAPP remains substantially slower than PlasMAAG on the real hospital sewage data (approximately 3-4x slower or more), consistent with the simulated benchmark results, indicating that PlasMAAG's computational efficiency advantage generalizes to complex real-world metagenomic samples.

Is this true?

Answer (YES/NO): NO